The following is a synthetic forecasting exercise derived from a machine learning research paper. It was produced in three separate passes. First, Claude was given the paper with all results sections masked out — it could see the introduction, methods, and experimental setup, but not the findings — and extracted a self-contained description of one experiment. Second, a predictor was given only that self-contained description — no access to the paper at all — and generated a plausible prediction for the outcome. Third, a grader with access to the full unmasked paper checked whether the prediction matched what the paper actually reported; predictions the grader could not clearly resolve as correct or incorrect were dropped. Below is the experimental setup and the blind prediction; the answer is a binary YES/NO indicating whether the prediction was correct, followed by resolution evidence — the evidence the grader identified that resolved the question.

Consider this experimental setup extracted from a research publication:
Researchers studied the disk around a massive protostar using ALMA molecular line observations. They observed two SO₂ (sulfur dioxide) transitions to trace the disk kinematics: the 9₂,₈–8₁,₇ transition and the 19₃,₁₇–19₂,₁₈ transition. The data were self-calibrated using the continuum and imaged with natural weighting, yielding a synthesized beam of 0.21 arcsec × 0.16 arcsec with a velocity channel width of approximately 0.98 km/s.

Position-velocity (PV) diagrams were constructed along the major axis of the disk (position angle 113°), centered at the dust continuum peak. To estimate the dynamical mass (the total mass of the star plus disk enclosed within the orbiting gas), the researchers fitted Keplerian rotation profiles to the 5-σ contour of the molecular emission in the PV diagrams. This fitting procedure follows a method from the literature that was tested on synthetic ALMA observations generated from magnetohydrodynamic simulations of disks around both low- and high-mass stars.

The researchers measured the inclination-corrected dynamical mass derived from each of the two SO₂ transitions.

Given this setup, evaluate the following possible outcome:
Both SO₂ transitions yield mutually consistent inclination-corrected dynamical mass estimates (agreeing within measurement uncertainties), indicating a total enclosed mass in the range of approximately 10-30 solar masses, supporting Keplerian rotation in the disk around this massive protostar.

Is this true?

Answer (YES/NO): NO